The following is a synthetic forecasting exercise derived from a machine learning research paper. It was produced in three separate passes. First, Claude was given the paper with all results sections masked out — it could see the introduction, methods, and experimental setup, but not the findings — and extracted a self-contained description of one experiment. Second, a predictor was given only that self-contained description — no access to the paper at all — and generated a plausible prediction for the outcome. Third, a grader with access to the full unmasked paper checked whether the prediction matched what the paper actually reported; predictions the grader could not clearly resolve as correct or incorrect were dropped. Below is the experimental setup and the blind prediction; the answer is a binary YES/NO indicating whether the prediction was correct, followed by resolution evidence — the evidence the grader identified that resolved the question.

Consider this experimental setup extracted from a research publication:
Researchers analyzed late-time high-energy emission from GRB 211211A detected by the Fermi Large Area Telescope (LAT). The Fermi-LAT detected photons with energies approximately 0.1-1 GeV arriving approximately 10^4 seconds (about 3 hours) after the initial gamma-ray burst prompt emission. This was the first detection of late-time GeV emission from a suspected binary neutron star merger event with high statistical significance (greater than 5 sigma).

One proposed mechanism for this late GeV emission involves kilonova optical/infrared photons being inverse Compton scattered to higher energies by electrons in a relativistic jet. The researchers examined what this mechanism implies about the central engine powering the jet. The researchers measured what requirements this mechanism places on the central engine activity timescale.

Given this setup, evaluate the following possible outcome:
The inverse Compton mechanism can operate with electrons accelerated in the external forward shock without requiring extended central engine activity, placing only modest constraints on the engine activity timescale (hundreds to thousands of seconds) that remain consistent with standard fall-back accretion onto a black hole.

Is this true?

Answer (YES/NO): NO